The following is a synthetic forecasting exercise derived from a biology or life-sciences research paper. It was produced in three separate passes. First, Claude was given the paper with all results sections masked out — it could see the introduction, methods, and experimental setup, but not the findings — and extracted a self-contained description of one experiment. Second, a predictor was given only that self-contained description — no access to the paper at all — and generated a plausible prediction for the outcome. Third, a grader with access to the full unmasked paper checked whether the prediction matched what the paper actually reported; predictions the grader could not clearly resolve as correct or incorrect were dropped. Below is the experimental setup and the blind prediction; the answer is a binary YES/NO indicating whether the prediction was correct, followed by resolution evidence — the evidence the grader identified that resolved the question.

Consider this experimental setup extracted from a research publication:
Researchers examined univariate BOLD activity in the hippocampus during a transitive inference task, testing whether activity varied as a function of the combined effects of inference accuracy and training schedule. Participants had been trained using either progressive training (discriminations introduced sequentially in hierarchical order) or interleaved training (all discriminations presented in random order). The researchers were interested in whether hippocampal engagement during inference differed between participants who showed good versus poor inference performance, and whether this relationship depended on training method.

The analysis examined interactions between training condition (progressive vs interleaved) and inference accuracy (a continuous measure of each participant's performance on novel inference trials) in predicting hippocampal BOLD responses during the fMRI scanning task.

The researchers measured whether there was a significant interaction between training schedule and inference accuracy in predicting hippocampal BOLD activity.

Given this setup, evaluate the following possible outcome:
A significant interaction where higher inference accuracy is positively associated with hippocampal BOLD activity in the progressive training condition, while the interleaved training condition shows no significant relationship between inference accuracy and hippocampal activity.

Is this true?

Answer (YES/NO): NO